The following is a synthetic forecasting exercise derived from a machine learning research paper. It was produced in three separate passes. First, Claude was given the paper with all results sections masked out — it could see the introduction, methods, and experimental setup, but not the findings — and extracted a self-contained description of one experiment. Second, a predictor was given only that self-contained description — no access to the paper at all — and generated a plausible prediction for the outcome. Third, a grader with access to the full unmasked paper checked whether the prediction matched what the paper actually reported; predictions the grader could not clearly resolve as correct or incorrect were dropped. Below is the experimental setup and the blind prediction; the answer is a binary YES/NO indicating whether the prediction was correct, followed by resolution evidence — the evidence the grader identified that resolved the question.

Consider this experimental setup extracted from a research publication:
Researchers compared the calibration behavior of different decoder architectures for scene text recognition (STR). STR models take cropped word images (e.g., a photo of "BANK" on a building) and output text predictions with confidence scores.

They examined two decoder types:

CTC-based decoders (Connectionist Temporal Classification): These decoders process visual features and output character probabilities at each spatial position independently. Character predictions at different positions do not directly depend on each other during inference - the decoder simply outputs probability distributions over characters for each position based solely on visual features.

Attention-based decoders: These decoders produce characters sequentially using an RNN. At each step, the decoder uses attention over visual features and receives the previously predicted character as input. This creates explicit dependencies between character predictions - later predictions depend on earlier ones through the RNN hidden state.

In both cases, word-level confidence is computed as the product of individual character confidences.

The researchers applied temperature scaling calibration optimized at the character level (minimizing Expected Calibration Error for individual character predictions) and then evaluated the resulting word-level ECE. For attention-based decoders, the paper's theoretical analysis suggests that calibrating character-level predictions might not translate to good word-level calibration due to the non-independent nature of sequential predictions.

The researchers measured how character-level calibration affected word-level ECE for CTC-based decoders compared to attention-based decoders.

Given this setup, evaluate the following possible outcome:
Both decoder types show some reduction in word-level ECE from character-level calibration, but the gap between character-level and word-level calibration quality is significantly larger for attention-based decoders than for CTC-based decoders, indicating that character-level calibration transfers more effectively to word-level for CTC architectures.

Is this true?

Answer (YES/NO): NO